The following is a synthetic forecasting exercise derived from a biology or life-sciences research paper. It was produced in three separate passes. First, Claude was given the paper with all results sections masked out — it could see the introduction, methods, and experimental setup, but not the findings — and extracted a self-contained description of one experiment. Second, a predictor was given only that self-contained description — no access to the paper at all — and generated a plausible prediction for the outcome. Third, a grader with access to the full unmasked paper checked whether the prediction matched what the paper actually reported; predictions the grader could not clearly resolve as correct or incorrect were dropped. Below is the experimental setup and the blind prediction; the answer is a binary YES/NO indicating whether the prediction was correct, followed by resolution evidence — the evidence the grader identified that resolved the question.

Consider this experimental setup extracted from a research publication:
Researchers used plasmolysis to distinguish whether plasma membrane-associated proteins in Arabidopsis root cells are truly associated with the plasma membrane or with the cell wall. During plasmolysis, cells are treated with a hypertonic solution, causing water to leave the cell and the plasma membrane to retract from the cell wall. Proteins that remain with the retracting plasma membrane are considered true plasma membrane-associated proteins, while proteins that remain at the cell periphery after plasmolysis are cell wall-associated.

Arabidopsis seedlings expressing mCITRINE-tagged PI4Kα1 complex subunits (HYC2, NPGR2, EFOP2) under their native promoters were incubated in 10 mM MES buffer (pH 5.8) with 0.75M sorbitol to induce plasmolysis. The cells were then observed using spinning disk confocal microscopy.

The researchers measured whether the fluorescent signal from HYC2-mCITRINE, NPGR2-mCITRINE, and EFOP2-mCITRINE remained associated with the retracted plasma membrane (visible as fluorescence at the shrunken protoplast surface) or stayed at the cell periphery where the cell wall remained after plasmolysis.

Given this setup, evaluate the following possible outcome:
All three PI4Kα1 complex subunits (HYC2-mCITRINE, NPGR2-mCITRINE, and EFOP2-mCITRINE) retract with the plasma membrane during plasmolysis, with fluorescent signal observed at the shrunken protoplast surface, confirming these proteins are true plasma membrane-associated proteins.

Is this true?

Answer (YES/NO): NO